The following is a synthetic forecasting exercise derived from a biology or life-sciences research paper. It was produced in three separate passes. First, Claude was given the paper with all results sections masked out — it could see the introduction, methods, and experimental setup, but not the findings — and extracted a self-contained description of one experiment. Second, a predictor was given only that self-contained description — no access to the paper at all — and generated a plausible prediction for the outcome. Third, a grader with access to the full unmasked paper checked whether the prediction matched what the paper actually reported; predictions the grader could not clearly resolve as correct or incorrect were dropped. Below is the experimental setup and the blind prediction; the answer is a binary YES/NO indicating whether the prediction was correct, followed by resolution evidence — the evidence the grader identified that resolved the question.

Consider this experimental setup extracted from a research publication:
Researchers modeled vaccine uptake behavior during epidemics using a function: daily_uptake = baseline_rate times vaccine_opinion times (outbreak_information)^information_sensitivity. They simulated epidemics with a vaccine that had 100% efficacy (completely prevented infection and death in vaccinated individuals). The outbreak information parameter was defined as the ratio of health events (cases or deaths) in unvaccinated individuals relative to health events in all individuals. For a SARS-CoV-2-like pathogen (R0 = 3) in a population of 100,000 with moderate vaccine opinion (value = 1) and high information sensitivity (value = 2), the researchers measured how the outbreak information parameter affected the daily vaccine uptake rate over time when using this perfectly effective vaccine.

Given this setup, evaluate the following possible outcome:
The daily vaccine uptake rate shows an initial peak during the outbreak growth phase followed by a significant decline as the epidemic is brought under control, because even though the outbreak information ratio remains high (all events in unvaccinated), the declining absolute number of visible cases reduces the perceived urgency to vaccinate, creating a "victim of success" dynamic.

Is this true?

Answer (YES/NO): NO